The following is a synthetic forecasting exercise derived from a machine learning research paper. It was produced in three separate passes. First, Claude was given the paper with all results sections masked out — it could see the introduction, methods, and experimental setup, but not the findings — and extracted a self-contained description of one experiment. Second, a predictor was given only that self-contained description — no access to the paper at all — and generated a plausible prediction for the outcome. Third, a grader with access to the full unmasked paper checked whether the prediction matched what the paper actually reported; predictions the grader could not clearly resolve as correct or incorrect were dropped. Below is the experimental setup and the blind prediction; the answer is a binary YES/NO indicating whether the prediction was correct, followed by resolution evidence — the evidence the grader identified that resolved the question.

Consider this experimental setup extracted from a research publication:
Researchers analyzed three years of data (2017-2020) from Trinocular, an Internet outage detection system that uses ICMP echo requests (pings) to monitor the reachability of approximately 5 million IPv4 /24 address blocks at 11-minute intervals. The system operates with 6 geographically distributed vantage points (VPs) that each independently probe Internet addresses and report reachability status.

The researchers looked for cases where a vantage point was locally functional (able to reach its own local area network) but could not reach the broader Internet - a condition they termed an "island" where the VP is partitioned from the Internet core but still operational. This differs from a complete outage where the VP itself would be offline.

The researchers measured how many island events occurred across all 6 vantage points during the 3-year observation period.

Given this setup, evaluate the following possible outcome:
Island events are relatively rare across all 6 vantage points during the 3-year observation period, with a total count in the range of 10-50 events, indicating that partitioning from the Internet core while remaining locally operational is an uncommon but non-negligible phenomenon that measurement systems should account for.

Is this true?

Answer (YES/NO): YES